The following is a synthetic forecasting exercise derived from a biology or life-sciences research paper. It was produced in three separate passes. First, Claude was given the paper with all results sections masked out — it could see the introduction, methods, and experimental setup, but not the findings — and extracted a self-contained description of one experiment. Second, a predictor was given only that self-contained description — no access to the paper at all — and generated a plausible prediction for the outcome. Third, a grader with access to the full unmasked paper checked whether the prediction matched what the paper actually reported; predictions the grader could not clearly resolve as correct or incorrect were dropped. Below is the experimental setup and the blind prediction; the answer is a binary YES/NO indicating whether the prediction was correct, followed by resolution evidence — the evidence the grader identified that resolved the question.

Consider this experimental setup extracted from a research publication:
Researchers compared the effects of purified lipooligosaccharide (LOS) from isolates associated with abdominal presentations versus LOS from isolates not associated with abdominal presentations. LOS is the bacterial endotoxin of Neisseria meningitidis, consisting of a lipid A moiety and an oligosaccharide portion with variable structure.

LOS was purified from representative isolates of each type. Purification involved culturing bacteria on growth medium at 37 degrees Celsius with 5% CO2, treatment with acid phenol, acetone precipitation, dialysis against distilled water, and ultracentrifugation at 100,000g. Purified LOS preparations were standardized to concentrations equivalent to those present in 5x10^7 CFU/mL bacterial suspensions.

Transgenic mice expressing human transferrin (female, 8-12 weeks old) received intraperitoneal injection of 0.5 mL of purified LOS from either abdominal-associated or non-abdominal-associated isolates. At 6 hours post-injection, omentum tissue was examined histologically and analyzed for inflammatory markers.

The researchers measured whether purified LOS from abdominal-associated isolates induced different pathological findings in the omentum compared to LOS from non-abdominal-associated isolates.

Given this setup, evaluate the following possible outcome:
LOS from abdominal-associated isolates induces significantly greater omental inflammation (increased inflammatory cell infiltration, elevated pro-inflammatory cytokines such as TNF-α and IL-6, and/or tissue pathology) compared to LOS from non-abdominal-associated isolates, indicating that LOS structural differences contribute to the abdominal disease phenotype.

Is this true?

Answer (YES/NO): NO